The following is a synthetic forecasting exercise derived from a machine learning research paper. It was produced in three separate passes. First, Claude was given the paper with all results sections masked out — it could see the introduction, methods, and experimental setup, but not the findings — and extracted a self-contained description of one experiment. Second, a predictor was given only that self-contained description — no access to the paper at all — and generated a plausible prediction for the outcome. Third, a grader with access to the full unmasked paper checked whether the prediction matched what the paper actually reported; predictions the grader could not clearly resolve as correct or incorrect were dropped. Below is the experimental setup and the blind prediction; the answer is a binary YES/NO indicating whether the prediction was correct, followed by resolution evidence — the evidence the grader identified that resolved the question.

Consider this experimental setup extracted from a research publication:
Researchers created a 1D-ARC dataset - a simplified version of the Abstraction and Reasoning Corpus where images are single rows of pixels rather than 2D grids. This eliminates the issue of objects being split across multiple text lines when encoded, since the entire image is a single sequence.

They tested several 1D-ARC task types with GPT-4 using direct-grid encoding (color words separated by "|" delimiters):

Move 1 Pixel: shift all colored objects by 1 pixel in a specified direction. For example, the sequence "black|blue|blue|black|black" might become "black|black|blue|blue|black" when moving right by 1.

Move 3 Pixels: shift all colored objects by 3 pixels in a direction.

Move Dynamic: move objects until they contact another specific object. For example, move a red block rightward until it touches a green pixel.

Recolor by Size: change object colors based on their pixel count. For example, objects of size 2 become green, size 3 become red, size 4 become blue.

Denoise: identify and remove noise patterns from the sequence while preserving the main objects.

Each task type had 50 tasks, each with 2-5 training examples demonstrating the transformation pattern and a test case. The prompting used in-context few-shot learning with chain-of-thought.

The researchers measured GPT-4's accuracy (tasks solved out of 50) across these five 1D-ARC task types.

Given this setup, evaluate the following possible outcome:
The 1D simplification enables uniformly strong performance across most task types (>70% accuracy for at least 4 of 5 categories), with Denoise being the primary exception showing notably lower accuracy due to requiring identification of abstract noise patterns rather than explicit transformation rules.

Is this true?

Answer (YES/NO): NO